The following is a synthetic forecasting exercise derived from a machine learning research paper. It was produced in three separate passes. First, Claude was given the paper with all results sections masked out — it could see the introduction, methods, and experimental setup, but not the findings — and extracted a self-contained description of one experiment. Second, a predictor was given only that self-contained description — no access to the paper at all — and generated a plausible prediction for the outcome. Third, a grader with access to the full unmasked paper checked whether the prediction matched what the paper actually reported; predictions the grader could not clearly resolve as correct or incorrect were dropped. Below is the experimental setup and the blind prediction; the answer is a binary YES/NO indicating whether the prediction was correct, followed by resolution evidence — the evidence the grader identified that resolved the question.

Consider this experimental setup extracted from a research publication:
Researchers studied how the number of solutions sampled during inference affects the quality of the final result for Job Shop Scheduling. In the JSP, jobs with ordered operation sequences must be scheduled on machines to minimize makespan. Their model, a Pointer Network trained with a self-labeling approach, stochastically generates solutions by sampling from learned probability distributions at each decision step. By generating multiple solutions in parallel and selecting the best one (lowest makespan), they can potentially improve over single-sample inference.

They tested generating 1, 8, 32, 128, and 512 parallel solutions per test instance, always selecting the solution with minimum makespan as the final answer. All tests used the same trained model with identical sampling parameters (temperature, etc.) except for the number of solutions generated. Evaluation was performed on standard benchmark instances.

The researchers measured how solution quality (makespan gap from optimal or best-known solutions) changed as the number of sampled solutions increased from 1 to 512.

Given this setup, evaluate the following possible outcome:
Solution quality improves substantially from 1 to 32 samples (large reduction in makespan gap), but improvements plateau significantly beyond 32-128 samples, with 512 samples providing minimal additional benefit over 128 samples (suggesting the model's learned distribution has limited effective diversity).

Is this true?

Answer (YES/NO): NO